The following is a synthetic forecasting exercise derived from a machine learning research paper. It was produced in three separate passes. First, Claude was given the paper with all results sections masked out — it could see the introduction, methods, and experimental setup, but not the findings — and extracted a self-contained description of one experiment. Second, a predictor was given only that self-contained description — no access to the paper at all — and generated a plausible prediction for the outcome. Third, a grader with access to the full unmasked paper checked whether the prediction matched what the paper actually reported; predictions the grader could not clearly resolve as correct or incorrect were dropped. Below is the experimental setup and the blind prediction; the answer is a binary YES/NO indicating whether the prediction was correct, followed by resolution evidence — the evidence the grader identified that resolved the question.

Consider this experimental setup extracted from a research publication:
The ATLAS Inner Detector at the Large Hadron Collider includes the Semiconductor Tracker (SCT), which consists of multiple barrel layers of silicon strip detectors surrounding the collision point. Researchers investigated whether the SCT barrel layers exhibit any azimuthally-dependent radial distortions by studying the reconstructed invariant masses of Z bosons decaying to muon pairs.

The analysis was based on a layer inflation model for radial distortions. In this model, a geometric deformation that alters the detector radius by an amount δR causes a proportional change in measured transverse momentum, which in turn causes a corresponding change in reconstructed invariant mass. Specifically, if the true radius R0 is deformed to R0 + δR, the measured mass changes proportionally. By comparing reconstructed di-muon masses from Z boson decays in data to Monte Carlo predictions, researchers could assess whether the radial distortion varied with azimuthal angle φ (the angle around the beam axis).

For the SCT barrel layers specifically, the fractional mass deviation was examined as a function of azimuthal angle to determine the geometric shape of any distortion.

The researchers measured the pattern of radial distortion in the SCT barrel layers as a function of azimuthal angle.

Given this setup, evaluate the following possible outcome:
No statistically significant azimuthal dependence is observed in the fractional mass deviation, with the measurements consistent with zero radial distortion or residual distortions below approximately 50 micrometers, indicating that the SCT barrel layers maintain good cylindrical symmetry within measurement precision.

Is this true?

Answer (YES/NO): NO